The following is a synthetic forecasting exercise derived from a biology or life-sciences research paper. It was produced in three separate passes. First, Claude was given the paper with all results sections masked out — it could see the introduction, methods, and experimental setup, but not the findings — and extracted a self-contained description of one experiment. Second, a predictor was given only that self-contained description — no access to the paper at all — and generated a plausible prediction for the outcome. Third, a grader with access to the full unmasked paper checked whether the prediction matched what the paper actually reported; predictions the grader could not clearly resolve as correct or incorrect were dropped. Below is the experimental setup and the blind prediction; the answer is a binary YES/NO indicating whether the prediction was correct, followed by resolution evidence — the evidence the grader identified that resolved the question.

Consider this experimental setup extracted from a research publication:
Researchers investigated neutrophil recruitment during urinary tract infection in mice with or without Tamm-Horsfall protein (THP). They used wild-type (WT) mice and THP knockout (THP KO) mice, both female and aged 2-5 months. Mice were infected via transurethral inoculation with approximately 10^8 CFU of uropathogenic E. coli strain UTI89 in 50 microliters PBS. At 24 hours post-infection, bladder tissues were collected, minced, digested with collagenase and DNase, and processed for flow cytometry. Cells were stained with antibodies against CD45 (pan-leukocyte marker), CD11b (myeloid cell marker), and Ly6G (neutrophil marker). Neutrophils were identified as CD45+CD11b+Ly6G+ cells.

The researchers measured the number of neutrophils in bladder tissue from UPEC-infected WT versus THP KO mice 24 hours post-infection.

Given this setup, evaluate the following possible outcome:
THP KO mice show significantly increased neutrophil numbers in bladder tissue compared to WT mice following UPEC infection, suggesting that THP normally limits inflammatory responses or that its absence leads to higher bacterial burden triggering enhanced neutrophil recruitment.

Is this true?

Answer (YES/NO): YES